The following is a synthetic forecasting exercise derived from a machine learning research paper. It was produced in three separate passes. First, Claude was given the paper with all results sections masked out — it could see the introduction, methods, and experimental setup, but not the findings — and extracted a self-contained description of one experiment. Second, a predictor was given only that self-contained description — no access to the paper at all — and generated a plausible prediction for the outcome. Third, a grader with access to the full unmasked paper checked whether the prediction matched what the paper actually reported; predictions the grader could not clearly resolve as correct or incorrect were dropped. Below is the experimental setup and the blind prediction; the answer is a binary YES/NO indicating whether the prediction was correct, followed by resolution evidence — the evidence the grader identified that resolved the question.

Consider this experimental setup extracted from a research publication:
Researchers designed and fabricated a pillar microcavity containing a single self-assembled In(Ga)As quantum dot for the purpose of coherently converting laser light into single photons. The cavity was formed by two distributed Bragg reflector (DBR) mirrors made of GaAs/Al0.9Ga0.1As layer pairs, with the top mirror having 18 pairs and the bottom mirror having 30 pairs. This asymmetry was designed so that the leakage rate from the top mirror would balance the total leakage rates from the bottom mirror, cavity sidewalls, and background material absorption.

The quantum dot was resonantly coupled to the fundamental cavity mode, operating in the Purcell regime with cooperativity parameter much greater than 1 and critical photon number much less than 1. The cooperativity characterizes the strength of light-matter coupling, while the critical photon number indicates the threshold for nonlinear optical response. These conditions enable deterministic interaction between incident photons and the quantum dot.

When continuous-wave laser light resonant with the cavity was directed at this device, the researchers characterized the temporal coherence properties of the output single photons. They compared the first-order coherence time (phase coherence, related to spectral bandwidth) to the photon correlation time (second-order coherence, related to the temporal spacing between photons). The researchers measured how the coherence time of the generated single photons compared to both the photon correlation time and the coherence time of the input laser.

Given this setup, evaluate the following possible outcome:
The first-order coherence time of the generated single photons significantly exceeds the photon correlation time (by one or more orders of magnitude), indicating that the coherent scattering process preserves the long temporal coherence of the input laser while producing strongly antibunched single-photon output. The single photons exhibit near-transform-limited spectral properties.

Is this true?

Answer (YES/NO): YES